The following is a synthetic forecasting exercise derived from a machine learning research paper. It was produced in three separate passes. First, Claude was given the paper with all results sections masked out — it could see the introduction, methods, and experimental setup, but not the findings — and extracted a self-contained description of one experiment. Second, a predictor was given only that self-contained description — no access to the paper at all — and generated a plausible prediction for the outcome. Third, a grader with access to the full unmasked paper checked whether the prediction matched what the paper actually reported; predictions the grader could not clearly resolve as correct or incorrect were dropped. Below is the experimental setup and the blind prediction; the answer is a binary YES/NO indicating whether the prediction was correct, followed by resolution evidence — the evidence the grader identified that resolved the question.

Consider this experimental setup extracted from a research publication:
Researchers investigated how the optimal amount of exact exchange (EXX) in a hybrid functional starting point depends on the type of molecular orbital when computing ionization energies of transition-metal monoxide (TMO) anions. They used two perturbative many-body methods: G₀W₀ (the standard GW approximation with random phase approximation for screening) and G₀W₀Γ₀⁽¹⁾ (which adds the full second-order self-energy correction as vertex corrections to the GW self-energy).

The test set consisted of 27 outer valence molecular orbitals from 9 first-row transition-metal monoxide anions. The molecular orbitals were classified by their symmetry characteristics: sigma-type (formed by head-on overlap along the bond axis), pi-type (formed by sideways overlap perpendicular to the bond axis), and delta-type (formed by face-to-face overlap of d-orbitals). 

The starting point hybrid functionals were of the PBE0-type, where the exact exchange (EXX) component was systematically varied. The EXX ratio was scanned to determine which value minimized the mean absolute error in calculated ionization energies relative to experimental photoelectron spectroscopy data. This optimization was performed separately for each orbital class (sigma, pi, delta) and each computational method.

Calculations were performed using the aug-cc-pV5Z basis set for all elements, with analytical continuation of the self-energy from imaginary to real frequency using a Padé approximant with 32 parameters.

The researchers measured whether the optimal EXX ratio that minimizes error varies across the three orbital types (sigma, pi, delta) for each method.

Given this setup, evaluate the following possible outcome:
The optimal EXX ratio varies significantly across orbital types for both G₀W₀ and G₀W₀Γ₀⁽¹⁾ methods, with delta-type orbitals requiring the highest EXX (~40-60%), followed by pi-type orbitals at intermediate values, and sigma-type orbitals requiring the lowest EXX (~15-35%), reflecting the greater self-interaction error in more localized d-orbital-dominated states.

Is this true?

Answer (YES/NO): NO